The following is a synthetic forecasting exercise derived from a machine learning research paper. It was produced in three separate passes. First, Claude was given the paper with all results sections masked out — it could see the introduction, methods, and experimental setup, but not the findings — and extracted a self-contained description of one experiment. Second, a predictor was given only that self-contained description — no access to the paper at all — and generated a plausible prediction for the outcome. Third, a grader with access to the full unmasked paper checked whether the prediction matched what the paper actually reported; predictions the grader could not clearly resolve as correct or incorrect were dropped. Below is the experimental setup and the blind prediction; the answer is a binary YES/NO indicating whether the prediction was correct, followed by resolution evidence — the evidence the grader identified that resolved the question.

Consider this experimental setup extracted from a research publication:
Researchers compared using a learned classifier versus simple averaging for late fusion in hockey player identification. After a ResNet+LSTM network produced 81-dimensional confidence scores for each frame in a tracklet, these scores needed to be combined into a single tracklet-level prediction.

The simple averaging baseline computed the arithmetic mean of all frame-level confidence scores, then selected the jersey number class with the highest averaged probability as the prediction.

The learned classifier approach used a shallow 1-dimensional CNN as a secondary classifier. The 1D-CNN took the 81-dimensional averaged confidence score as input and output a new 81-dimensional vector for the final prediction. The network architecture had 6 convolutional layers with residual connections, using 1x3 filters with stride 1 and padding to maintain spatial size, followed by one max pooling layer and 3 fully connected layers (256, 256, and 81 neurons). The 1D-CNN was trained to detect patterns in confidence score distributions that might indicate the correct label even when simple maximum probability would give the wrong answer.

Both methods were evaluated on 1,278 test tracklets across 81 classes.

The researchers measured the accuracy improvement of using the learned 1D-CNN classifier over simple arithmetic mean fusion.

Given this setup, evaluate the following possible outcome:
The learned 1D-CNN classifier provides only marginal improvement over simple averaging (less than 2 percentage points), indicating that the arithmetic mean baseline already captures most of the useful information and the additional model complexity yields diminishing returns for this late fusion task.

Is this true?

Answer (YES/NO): NO